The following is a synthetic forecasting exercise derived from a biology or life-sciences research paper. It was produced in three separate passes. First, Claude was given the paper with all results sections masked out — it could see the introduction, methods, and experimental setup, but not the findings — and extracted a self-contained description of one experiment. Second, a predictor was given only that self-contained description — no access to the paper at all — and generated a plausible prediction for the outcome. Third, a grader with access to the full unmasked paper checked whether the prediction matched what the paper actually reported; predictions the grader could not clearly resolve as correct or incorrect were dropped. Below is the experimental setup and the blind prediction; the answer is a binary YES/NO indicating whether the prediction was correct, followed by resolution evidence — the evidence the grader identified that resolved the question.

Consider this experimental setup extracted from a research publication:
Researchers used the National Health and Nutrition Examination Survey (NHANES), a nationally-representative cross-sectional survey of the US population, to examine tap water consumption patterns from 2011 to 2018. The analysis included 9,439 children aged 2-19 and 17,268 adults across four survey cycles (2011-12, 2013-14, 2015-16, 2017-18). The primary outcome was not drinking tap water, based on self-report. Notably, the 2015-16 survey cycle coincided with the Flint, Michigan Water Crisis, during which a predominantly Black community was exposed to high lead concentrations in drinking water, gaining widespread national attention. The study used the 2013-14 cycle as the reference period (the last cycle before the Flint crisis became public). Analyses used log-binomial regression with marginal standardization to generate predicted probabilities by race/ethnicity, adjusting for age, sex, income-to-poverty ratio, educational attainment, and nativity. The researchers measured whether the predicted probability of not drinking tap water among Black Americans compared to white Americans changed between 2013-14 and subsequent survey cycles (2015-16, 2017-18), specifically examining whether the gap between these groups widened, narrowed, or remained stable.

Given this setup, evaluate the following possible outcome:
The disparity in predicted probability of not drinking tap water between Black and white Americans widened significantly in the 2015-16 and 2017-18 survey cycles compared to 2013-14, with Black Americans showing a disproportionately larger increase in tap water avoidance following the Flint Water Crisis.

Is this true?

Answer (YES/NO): NO